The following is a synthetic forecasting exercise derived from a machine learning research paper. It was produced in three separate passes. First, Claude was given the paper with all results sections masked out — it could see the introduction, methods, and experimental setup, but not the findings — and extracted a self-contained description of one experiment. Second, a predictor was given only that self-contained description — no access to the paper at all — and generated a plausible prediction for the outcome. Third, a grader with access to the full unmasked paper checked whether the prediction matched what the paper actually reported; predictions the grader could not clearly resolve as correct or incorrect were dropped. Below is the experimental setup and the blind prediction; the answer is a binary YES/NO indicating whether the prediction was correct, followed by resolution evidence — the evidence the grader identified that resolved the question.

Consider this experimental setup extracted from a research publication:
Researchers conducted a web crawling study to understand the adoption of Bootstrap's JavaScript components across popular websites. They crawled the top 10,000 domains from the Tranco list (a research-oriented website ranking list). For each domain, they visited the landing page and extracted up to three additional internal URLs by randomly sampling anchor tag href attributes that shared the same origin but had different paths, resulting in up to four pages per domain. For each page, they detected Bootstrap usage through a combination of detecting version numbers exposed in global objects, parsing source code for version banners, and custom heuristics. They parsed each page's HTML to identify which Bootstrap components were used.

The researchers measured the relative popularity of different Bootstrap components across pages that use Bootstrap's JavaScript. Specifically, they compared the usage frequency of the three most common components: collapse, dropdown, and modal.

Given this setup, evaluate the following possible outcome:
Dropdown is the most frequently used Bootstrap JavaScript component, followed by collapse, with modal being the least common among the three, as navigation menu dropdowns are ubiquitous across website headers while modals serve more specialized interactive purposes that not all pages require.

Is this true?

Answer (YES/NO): NO